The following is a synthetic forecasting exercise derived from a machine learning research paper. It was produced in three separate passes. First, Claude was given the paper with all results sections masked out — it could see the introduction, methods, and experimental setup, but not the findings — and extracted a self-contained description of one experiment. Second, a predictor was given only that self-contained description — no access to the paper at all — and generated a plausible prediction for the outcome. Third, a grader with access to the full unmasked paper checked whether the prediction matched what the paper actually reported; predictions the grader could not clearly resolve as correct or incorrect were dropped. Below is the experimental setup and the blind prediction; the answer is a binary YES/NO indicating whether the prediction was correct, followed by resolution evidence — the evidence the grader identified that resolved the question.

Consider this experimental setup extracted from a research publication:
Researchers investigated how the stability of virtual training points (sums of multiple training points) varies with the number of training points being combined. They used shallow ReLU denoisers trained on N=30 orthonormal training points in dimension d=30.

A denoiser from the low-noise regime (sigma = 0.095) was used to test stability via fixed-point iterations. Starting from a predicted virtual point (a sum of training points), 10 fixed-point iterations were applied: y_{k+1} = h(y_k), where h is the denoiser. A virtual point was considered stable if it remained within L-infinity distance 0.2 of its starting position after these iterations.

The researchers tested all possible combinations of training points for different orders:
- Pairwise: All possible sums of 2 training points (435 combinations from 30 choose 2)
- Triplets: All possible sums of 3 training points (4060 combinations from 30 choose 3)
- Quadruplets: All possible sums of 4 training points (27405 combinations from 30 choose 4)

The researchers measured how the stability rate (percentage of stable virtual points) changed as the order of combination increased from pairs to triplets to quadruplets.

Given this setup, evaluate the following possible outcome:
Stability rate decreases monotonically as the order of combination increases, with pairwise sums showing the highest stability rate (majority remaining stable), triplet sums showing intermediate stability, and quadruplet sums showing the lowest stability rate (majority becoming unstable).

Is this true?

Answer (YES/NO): YES